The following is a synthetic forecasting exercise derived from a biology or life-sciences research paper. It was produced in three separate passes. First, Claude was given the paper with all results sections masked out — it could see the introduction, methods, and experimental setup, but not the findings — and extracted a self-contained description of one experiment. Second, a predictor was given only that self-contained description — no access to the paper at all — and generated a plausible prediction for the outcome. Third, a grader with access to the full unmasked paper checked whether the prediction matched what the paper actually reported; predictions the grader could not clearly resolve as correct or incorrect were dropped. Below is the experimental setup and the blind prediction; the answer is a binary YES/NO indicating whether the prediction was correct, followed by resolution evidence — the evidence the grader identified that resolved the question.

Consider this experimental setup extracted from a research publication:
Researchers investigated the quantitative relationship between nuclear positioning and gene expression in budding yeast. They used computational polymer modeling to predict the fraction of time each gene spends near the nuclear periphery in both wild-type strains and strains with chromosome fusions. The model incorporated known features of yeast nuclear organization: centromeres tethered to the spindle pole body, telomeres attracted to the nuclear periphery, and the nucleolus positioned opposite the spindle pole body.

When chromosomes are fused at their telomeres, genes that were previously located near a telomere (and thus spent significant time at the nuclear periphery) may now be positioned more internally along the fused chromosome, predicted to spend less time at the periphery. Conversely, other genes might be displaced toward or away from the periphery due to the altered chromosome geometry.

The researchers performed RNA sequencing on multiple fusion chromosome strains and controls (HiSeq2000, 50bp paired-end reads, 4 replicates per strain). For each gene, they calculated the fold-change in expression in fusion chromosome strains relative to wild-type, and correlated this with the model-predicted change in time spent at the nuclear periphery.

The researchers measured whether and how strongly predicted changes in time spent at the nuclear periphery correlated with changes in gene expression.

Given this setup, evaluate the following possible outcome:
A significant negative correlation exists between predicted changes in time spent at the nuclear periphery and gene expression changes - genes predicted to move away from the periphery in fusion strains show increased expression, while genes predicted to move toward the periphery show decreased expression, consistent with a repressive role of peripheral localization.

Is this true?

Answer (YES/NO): YES